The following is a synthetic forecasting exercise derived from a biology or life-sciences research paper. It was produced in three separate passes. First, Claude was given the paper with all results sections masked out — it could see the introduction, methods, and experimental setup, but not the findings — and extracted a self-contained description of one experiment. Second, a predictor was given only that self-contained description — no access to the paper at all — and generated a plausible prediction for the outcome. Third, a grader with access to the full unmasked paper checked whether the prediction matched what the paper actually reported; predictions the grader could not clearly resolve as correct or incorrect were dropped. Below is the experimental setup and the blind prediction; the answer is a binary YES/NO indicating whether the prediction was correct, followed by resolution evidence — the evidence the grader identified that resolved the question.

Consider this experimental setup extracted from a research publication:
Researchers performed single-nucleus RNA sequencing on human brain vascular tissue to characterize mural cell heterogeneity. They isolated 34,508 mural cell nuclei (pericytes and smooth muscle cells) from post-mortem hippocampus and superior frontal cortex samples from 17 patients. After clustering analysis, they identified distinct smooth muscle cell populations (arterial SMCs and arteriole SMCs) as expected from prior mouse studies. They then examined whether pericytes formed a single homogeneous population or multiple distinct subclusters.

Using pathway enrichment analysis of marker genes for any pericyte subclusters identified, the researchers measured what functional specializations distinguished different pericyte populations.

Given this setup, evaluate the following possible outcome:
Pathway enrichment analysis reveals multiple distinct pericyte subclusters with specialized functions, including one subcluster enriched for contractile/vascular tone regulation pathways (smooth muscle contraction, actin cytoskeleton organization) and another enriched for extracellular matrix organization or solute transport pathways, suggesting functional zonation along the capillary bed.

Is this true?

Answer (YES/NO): NO